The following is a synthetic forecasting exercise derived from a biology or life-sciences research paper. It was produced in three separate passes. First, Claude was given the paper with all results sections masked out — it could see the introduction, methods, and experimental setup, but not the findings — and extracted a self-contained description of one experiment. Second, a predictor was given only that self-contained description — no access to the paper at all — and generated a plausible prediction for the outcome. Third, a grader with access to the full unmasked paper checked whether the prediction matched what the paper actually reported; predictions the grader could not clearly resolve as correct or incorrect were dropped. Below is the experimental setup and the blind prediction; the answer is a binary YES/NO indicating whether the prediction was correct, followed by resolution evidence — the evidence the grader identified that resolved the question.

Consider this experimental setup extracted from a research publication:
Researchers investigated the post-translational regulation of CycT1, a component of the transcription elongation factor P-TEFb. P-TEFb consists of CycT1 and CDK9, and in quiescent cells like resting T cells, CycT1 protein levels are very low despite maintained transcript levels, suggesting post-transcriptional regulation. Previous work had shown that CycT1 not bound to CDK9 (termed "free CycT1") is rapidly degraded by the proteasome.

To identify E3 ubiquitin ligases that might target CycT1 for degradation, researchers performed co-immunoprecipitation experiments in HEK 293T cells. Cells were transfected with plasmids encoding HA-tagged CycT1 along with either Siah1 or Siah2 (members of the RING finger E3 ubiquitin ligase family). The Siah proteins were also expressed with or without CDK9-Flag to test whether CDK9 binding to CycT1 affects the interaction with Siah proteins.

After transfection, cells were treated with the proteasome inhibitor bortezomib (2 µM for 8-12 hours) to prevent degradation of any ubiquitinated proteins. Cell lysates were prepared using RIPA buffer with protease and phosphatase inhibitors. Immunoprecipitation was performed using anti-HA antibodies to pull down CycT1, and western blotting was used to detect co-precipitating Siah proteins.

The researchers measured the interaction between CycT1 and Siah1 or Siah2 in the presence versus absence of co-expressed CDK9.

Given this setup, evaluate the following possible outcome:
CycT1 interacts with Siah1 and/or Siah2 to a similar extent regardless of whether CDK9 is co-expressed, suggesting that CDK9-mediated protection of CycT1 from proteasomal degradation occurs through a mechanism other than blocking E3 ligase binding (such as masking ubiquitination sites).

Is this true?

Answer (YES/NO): NO